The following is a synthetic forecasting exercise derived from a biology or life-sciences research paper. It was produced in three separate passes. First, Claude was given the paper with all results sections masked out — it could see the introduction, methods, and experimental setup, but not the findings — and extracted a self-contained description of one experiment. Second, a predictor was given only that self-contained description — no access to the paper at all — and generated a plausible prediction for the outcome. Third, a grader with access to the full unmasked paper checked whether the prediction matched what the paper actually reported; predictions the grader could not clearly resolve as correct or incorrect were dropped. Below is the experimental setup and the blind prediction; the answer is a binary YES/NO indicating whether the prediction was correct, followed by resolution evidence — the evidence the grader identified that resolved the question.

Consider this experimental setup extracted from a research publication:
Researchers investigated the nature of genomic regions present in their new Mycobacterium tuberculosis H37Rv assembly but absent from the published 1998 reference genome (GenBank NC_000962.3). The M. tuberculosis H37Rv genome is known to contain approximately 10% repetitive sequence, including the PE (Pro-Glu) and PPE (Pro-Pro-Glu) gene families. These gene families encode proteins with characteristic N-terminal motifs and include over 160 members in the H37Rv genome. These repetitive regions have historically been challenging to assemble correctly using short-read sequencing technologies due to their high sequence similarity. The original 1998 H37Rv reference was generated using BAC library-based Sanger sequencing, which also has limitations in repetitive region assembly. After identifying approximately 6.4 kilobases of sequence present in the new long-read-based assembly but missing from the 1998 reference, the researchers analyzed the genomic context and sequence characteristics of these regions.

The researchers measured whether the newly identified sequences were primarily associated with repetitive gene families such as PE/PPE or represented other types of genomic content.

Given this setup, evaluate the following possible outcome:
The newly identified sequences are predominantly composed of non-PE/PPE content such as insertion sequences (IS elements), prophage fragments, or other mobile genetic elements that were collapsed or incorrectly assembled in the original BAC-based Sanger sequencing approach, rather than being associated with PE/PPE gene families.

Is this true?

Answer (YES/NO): NO